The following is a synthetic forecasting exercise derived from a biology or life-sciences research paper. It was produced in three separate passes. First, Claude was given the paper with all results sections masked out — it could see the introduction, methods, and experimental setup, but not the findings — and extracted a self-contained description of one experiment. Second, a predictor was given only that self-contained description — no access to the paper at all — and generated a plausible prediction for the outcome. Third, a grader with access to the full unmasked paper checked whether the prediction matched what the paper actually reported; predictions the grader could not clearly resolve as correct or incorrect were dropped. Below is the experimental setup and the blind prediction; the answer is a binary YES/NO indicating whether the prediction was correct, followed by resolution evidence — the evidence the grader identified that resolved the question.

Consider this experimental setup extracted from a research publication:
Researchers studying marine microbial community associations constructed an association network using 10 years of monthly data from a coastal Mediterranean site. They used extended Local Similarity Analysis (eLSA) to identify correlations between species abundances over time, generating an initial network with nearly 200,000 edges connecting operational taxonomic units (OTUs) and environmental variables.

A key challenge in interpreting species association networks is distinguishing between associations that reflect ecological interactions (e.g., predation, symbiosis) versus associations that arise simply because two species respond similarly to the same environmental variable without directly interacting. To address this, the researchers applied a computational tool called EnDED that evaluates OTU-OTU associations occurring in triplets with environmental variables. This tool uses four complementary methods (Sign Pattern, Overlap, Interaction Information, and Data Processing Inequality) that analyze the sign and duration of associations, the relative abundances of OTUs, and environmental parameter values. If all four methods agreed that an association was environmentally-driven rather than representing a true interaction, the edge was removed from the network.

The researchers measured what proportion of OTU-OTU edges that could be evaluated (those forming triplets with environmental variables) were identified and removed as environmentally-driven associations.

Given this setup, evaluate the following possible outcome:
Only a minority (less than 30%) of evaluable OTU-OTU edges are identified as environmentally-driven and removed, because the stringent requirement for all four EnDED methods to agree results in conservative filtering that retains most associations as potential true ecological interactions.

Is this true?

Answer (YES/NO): NO